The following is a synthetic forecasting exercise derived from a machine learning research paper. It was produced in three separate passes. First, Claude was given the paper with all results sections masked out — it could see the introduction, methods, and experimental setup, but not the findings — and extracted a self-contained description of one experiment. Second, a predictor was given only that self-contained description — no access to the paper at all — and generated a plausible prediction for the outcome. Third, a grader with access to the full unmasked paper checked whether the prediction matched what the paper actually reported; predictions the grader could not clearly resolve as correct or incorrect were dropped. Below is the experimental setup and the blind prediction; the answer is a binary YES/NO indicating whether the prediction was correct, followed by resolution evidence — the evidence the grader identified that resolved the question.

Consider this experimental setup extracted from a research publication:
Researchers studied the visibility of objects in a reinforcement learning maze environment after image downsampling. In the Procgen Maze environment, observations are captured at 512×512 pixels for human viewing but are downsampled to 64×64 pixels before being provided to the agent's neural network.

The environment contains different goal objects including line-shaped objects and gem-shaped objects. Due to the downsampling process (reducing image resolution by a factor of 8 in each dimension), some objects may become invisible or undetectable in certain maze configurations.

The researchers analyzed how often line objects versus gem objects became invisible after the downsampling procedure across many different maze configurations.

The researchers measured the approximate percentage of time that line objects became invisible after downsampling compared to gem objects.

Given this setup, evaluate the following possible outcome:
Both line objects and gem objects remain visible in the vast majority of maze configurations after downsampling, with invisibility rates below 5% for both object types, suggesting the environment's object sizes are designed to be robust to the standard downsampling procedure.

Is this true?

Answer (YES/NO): NO